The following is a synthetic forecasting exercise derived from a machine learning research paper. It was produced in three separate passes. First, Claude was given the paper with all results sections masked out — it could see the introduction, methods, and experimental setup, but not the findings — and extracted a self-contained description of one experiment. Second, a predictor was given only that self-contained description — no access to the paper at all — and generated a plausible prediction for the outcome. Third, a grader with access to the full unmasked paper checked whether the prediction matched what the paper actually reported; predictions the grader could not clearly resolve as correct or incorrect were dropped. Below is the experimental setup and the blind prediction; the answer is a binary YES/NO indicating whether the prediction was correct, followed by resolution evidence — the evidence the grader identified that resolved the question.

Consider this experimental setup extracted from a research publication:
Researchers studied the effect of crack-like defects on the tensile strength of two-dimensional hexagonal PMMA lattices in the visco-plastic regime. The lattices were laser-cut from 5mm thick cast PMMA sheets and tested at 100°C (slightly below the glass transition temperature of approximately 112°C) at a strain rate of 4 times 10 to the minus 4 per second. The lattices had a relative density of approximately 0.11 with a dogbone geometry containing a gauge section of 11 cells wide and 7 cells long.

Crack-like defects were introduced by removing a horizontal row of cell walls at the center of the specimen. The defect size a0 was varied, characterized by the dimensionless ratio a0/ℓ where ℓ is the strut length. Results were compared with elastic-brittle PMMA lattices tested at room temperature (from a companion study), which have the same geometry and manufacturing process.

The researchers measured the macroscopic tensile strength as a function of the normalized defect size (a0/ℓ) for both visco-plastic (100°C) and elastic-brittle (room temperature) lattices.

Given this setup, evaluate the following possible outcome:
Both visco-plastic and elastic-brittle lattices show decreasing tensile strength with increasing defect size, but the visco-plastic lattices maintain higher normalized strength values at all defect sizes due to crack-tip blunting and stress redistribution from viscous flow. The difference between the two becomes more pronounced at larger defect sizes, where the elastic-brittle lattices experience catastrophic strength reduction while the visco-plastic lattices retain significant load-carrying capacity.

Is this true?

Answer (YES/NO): NO